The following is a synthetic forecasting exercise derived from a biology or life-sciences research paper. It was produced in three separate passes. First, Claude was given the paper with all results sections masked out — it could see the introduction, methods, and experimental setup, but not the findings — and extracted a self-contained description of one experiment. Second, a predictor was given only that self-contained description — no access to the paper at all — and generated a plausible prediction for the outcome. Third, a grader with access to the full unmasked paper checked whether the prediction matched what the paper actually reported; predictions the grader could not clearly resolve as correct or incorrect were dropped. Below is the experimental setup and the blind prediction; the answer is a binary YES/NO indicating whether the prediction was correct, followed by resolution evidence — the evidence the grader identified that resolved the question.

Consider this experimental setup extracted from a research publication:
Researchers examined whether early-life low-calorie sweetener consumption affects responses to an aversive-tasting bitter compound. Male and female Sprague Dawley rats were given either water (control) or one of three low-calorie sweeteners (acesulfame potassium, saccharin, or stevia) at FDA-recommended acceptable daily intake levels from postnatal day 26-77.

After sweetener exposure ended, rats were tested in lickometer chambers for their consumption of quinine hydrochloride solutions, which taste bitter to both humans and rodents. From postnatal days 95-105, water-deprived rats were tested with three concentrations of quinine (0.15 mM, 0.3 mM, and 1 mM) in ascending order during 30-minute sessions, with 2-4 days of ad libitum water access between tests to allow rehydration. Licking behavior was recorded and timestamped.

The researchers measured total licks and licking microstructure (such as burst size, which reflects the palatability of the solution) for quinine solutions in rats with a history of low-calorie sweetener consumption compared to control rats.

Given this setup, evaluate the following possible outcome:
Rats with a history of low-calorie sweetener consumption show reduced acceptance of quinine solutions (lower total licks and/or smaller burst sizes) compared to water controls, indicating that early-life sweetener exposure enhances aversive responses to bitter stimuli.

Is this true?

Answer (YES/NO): NO